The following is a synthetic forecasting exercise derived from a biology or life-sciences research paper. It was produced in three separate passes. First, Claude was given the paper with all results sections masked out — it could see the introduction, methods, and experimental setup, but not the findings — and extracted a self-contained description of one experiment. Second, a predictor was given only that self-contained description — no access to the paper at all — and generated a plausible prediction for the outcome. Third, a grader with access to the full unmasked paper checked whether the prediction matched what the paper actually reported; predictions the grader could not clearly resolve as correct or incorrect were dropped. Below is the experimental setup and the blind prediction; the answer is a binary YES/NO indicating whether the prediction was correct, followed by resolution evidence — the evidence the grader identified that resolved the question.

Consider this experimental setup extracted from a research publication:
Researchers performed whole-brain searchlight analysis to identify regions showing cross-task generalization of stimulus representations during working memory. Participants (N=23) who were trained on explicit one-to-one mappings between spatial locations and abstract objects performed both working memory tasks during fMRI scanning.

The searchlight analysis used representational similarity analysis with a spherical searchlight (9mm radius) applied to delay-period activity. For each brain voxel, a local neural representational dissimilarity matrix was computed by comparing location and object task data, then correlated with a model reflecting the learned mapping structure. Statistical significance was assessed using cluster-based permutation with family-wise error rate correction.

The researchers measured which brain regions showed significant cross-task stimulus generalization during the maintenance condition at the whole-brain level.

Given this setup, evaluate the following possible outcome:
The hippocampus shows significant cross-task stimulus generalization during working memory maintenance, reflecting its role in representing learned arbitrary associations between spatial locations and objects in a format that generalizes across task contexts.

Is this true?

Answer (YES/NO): NO